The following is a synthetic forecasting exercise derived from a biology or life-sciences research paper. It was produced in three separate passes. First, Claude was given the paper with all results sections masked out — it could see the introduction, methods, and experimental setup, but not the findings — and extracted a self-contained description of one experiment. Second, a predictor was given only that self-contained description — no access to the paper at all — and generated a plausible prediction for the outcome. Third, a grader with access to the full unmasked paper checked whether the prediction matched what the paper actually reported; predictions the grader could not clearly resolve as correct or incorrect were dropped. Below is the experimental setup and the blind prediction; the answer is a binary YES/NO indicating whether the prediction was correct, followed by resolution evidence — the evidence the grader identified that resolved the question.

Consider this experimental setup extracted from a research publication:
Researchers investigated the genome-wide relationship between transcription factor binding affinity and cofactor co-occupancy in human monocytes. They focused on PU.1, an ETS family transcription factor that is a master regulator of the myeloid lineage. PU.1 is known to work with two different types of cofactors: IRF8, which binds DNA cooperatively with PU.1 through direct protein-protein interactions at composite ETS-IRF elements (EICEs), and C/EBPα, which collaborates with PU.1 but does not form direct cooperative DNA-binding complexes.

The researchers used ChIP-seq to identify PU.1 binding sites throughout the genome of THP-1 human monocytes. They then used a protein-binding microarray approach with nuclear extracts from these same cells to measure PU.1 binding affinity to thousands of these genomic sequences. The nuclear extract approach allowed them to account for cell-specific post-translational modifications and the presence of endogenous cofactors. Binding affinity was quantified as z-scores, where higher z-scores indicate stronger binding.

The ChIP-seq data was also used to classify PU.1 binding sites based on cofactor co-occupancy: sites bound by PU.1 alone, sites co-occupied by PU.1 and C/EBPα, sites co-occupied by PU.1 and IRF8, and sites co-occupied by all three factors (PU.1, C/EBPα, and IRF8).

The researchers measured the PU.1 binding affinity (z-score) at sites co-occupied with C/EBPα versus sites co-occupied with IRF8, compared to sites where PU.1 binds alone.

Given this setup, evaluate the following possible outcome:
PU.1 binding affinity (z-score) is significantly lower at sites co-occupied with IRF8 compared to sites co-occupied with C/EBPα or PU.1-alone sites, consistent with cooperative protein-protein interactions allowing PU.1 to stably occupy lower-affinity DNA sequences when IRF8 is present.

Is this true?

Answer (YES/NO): YES